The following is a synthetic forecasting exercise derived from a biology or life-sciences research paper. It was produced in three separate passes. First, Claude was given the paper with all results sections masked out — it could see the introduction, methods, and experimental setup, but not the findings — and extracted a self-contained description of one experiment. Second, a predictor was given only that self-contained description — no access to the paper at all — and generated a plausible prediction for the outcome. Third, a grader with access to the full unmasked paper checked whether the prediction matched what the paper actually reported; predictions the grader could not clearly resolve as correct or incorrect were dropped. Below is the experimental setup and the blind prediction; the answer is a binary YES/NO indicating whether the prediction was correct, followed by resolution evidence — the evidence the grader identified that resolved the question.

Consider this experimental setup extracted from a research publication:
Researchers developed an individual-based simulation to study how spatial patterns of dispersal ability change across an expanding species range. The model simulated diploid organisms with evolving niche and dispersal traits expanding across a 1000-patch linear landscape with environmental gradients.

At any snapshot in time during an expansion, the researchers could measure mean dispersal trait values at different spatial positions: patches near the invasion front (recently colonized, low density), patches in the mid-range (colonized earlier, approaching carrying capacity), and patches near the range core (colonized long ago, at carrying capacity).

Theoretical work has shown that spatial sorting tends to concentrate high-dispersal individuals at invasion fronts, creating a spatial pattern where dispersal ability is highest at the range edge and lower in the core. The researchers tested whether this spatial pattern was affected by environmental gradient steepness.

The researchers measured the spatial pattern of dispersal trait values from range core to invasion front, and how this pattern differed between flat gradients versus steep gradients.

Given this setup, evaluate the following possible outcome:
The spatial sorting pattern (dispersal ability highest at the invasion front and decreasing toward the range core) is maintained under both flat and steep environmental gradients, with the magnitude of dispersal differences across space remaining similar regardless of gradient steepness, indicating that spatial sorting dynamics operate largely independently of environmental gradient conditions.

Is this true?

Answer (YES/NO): NO